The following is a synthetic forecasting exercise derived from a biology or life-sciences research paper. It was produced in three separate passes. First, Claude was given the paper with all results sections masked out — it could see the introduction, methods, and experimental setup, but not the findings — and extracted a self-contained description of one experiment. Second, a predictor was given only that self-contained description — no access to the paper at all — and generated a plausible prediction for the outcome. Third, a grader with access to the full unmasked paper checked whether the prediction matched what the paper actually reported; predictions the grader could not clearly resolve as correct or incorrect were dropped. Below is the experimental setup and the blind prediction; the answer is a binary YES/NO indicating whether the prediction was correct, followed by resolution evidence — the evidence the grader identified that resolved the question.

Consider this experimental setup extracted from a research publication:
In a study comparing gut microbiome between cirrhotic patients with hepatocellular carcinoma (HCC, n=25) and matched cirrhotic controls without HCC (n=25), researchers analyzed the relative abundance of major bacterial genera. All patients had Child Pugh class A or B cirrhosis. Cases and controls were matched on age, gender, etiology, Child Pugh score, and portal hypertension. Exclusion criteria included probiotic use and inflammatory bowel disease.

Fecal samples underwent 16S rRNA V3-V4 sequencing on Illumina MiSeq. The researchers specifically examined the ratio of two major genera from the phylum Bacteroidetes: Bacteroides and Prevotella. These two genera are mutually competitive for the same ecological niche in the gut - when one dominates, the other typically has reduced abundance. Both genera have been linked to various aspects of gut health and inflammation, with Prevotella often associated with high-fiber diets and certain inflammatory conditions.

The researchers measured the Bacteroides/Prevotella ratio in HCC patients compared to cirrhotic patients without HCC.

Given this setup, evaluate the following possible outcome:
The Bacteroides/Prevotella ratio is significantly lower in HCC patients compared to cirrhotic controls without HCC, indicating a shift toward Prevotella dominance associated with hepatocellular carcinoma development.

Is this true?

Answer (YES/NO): NO